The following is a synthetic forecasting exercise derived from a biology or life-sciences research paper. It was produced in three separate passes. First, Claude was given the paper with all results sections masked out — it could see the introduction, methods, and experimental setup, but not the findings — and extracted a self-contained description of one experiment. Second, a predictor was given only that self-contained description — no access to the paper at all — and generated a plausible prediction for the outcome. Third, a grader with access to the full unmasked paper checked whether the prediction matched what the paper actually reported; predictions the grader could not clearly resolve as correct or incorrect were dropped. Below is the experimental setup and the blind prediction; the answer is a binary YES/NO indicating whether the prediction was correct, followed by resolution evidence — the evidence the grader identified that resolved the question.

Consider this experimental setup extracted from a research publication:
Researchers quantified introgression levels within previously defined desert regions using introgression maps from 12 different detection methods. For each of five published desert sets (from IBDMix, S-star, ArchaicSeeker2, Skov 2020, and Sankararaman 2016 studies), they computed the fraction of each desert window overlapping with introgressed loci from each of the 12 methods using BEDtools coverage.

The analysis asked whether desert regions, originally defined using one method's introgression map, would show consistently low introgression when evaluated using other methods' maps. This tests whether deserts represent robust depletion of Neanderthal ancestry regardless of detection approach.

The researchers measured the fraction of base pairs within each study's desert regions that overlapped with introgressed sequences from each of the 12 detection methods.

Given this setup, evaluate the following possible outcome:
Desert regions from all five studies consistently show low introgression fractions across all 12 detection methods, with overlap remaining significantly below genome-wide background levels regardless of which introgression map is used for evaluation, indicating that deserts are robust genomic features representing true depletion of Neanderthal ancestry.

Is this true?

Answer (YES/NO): NO